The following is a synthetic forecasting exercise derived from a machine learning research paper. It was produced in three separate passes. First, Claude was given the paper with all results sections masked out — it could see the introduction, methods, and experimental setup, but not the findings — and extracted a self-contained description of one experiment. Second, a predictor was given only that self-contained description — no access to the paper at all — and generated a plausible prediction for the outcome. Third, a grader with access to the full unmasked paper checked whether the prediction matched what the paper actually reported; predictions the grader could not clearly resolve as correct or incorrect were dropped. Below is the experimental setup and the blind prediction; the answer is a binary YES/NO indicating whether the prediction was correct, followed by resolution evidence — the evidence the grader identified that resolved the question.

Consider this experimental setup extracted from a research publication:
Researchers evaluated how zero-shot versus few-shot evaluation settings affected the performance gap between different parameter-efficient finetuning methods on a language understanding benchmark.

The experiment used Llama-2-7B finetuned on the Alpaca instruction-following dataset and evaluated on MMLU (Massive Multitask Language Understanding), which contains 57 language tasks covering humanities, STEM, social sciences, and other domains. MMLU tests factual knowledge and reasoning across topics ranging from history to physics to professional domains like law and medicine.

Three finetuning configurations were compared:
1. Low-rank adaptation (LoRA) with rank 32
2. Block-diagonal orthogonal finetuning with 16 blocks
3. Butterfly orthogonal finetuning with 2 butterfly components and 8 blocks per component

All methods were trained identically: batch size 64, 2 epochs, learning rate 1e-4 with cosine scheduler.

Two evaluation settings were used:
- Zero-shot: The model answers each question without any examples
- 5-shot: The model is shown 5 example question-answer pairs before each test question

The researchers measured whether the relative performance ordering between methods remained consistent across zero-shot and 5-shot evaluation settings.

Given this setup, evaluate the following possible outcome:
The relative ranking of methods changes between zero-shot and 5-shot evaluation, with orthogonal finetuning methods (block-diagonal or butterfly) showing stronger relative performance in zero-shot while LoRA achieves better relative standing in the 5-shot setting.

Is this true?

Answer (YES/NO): NO